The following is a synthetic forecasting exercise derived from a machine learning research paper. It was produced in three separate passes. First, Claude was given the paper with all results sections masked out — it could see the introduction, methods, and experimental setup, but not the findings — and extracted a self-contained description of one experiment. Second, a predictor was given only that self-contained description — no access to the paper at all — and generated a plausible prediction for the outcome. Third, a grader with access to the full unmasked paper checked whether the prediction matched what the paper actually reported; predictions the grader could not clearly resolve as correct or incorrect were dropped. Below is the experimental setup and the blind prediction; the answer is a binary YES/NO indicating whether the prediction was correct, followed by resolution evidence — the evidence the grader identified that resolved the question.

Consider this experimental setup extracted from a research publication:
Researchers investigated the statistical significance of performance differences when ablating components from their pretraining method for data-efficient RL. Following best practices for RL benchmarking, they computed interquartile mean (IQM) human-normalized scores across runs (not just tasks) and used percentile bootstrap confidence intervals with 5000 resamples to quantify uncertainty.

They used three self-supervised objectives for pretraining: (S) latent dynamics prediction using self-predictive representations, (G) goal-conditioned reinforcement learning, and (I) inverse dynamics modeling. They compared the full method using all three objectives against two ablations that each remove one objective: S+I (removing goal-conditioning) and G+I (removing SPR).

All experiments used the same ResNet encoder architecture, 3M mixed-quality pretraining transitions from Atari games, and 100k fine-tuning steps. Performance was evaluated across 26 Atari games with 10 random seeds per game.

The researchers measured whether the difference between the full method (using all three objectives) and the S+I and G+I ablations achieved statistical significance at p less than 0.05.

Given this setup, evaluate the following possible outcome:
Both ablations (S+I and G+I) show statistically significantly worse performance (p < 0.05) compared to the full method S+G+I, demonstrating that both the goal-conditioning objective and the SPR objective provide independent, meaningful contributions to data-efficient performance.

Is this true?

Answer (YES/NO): NO